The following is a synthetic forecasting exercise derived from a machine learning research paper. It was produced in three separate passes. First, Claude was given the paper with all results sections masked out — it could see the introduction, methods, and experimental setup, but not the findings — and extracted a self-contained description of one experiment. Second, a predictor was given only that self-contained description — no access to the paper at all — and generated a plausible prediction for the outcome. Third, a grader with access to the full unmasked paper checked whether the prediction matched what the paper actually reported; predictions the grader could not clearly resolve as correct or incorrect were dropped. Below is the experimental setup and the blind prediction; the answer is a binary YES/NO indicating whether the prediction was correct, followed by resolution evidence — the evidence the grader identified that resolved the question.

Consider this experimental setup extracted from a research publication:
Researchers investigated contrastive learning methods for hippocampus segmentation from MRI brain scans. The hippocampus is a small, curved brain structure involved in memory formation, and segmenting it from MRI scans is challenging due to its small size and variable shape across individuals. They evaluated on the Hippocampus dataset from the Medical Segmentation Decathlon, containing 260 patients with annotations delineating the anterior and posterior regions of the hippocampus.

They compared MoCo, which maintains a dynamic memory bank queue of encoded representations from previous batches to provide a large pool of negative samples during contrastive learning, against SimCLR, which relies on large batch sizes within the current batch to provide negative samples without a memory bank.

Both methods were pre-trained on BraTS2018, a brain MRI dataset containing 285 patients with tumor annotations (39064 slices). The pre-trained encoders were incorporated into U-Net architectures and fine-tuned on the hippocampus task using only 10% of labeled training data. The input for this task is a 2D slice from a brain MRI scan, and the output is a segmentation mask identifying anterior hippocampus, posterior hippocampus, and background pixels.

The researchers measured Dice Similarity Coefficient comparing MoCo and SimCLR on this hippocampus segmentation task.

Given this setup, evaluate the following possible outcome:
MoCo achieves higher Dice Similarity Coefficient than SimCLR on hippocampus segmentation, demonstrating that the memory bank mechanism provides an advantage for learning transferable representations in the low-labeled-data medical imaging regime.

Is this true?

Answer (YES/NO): YES